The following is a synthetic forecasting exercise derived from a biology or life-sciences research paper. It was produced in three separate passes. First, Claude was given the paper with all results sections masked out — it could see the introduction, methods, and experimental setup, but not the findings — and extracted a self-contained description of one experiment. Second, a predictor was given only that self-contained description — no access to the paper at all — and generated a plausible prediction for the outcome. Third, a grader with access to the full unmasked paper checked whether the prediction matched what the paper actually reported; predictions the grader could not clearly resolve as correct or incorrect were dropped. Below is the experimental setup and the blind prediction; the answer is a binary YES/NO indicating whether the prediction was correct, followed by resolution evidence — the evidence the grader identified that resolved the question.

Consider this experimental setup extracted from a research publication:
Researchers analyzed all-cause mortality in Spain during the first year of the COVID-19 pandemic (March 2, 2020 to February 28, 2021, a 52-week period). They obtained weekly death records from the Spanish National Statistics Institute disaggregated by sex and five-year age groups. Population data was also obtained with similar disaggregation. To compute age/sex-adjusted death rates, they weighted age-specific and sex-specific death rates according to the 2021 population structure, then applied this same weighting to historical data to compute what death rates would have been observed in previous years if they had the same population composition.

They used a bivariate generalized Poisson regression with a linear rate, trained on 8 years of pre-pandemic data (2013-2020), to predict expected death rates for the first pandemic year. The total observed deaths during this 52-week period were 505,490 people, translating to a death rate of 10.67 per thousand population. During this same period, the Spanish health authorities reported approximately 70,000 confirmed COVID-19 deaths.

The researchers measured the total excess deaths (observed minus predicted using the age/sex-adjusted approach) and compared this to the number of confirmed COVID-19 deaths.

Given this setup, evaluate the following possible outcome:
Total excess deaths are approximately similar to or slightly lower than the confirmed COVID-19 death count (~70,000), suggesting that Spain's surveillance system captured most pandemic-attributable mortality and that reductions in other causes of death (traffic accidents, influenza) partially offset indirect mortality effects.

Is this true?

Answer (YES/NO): NO